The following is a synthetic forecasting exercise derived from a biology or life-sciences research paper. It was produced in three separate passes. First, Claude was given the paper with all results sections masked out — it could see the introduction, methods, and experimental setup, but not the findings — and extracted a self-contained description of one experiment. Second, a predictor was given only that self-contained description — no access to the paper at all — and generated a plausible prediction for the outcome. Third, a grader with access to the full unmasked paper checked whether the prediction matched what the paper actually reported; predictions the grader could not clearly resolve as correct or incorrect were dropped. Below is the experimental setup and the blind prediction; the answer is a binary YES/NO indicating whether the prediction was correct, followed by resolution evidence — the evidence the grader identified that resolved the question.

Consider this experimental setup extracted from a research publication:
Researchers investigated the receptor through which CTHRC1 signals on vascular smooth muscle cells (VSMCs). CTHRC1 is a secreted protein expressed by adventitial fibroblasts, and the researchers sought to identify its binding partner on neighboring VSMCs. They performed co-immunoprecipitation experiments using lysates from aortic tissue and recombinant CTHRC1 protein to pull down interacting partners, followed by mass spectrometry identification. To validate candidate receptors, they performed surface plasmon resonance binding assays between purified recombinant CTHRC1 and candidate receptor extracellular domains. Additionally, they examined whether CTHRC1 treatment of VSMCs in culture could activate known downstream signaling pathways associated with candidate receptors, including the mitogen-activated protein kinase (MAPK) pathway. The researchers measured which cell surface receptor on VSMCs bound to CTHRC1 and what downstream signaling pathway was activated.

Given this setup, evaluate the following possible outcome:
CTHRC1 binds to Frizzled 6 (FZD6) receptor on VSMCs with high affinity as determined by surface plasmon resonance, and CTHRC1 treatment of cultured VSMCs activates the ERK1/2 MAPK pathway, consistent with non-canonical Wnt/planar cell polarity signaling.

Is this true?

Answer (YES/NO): NO